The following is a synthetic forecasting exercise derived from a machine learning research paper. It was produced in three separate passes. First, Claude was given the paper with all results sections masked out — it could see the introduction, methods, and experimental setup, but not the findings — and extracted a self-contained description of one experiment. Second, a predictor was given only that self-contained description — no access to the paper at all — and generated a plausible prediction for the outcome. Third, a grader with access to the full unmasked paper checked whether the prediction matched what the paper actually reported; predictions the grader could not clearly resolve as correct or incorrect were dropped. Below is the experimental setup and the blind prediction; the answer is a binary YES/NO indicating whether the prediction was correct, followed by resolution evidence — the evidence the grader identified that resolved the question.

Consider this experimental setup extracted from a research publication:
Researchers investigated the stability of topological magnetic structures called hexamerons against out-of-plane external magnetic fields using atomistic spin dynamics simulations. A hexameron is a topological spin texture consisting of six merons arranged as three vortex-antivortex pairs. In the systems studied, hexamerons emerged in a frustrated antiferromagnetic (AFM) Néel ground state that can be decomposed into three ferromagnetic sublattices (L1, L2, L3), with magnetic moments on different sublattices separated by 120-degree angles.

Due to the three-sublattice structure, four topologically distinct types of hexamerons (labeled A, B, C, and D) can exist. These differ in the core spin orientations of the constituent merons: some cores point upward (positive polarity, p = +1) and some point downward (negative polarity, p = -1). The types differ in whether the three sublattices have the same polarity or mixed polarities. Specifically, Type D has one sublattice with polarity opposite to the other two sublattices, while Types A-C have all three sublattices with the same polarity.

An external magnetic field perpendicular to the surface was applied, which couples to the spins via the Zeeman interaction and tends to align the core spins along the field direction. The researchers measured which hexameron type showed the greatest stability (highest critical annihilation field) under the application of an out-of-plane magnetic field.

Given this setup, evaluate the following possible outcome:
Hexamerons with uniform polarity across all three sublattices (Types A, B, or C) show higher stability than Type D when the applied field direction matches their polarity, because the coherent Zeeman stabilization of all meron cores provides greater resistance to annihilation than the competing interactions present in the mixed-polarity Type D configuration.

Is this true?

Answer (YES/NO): NO